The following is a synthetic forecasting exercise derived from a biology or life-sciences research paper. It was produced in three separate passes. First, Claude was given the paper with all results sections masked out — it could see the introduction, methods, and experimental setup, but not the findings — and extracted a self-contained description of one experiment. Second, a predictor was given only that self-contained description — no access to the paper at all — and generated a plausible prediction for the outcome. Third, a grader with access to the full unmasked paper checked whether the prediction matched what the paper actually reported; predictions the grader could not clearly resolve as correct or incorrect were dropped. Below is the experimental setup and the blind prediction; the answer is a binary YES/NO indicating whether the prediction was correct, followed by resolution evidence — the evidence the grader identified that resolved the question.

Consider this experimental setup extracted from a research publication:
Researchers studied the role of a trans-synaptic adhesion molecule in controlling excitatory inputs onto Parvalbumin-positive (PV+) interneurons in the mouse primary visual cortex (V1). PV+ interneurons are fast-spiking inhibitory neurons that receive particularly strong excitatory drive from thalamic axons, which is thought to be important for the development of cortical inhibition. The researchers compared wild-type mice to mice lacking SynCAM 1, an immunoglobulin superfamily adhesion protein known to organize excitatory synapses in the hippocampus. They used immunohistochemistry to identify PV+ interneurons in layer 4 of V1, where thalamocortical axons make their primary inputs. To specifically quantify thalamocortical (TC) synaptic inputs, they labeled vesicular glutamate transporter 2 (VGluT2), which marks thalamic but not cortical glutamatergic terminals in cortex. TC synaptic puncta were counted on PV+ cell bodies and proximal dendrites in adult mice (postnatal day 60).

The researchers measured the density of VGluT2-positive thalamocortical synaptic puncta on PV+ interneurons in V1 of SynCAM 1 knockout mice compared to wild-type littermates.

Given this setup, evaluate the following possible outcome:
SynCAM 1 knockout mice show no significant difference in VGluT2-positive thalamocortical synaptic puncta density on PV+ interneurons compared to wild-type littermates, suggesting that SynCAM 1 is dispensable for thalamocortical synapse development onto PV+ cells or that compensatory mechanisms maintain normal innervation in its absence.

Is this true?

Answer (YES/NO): NO